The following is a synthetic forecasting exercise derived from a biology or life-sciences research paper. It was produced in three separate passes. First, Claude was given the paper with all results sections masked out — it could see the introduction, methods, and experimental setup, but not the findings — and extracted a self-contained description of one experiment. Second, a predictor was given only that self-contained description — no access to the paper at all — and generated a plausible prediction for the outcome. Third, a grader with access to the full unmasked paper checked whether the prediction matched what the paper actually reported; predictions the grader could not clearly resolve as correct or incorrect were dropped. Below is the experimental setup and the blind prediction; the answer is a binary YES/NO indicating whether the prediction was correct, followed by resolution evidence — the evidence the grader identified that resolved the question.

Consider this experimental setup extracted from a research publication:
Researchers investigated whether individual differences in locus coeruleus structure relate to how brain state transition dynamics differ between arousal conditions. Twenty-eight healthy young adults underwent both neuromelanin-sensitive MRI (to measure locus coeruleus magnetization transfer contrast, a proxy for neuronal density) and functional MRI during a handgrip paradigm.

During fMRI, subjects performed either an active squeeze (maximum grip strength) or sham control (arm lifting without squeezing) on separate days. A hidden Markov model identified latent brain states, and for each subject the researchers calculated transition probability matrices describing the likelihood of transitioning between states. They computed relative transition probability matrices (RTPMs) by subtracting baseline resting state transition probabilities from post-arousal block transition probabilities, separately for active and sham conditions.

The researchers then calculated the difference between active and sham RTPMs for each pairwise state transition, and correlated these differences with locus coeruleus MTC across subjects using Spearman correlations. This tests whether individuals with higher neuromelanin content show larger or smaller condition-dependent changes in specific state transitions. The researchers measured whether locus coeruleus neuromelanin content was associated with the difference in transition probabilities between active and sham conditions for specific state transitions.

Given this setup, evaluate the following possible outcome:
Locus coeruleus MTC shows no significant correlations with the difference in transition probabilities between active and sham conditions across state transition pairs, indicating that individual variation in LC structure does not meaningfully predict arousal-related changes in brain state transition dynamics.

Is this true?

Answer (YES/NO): NO